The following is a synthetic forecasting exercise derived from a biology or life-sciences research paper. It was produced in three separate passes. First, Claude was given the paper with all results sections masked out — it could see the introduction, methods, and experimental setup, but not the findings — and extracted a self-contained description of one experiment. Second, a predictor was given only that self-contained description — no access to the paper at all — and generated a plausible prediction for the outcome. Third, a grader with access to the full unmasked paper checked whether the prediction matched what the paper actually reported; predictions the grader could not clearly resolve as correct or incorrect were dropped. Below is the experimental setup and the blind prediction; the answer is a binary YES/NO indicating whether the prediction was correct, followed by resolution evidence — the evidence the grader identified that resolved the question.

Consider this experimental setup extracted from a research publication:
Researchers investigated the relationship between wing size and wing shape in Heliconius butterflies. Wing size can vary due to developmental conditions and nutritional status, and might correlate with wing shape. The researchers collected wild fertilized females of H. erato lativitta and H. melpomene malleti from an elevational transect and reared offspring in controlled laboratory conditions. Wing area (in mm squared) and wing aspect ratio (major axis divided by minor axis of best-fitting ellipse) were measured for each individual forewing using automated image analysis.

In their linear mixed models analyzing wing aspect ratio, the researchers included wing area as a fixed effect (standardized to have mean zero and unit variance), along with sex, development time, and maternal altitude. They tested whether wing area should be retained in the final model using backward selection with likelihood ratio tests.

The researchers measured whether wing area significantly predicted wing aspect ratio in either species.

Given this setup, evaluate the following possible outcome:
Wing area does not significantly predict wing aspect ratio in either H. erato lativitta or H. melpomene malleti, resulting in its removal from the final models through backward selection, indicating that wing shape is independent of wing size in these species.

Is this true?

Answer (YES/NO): NO